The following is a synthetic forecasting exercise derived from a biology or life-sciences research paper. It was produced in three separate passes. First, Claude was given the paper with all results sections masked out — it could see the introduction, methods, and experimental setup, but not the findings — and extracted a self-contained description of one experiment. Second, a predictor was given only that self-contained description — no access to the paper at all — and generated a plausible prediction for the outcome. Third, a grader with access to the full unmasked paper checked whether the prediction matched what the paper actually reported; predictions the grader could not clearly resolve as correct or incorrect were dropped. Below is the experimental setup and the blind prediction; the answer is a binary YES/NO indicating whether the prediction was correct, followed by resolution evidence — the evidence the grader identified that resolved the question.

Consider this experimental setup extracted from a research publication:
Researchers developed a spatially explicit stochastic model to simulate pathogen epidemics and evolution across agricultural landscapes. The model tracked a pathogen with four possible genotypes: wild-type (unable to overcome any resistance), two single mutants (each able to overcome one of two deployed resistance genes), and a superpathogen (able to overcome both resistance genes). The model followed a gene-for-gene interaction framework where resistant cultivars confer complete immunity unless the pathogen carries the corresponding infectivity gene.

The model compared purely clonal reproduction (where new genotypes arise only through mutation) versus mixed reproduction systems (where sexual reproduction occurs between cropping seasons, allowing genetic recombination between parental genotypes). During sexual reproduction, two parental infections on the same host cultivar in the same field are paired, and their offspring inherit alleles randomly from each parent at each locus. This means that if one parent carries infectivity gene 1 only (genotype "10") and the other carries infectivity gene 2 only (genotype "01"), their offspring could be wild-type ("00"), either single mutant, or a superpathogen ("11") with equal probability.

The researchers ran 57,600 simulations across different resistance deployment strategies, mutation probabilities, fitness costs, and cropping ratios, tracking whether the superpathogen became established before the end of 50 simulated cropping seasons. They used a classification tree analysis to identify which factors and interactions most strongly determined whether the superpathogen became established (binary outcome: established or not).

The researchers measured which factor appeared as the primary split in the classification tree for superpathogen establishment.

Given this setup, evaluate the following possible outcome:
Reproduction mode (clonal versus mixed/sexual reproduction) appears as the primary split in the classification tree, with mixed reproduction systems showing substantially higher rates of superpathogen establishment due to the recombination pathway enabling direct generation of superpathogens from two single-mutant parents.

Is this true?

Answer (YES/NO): NO